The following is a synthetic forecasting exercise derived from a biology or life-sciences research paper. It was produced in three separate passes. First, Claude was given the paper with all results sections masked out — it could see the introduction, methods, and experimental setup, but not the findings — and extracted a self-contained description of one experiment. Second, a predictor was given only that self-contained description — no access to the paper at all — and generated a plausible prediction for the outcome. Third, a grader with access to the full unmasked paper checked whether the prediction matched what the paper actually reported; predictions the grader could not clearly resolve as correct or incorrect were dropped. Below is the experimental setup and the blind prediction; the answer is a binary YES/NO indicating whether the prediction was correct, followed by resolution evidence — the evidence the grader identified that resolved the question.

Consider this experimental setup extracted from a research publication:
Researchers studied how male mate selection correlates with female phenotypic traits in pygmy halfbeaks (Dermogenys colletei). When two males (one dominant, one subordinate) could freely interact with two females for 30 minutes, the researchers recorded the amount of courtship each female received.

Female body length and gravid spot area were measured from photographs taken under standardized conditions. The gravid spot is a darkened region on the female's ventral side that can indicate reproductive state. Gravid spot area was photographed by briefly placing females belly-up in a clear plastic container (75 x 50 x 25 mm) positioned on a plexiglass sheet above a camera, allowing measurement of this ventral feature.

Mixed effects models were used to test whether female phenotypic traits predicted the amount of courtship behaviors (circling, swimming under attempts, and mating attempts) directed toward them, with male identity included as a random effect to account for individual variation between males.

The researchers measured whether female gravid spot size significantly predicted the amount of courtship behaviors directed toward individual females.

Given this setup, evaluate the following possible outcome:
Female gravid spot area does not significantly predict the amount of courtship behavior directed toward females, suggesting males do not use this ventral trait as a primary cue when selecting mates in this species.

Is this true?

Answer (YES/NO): YES